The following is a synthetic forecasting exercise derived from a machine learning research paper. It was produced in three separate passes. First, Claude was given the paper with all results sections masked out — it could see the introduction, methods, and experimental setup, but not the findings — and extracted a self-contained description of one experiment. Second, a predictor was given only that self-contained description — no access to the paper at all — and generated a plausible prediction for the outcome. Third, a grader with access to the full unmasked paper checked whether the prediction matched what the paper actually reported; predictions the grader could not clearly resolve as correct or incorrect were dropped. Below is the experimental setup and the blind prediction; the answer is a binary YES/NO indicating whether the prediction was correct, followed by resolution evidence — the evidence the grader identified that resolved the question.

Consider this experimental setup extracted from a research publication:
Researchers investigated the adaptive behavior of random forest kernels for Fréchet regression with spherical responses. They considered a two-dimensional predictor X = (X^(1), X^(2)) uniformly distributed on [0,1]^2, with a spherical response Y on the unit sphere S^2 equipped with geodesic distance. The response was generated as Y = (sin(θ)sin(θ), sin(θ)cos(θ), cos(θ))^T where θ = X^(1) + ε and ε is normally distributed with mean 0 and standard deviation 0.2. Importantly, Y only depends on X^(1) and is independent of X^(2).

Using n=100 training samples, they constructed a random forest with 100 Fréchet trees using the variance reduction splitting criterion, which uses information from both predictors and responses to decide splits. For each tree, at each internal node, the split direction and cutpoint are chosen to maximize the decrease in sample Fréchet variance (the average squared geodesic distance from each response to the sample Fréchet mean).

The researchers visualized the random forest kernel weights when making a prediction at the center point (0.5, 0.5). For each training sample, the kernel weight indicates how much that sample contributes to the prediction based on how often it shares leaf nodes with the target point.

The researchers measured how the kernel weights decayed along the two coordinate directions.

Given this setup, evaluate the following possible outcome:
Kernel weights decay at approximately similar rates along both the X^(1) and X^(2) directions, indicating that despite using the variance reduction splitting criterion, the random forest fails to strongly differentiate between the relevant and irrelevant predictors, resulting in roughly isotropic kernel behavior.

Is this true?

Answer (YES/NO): NO